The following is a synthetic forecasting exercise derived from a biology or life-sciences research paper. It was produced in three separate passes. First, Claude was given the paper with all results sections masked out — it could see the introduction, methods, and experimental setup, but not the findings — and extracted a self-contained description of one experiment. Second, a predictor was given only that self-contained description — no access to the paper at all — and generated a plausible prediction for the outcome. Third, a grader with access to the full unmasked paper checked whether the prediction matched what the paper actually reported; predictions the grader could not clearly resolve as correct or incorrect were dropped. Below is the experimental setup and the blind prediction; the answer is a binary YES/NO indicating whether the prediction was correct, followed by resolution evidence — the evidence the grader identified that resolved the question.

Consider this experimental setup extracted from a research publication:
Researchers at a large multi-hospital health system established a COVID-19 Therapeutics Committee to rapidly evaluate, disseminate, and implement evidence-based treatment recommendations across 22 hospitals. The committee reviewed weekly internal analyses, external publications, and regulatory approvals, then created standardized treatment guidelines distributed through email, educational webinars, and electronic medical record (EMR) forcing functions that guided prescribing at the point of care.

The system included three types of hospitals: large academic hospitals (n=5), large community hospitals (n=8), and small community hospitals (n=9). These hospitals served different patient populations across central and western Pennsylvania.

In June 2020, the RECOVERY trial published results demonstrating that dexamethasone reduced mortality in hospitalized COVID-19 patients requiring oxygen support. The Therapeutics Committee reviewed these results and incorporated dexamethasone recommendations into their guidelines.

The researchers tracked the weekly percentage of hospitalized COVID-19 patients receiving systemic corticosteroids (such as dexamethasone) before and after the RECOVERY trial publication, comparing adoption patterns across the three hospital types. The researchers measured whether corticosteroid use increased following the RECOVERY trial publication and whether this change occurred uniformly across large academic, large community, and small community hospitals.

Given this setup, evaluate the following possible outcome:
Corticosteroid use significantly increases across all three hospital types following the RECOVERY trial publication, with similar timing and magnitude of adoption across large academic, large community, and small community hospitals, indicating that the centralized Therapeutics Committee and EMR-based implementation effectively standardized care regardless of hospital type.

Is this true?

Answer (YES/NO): YES